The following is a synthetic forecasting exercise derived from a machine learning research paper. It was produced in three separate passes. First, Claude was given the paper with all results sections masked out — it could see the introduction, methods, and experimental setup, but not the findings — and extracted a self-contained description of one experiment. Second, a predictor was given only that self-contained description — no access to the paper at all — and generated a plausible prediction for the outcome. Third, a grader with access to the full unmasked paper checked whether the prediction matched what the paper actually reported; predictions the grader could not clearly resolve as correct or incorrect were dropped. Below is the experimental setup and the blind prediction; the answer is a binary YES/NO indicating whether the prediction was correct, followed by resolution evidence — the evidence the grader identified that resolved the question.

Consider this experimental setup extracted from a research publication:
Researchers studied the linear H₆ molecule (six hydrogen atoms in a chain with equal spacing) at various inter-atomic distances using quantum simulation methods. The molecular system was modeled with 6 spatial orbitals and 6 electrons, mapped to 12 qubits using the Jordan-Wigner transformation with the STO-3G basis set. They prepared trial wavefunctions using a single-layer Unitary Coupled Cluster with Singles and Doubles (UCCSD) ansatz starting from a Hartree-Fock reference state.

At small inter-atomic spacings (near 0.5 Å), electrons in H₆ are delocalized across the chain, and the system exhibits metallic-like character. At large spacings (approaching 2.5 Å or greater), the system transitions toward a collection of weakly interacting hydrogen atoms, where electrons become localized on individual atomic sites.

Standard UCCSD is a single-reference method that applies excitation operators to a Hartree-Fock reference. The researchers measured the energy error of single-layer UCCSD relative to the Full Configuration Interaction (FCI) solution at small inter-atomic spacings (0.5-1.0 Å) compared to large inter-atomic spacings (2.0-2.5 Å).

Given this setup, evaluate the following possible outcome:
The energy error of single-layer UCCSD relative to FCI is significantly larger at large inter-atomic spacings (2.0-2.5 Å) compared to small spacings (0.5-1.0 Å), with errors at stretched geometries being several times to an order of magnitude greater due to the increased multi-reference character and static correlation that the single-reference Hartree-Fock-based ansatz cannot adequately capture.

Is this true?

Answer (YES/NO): NO